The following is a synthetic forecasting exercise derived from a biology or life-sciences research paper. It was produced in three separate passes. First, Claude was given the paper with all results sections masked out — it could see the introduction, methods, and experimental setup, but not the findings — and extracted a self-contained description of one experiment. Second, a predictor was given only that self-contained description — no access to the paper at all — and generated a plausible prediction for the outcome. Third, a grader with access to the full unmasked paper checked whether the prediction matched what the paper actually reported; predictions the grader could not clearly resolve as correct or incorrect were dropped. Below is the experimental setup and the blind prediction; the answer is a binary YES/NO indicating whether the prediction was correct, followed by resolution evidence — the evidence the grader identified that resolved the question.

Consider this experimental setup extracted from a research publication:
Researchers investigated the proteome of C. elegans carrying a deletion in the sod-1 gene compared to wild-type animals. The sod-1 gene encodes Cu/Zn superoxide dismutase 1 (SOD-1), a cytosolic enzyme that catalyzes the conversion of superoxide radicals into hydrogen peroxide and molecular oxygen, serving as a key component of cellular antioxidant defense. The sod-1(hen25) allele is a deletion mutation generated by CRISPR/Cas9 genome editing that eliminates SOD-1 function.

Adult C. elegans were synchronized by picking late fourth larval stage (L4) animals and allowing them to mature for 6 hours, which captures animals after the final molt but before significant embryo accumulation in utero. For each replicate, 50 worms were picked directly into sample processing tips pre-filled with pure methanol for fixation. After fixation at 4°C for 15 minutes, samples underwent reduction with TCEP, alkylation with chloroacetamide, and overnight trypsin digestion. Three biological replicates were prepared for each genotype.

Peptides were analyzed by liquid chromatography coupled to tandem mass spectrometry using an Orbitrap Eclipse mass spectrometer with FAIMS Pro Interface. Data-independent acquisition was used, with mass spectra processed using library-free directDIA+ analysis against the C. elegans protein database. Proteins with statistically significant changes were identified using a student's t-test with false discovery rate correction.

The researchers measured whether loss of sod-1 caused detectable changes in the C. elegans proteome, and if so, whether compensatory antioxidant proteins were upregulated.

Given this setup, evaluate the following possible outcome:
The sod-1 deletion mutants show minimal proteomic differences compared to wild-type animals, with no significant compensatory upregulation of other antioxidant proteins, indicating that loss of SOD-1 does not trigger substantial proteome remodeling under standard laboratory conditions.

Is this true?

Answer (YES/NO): NO